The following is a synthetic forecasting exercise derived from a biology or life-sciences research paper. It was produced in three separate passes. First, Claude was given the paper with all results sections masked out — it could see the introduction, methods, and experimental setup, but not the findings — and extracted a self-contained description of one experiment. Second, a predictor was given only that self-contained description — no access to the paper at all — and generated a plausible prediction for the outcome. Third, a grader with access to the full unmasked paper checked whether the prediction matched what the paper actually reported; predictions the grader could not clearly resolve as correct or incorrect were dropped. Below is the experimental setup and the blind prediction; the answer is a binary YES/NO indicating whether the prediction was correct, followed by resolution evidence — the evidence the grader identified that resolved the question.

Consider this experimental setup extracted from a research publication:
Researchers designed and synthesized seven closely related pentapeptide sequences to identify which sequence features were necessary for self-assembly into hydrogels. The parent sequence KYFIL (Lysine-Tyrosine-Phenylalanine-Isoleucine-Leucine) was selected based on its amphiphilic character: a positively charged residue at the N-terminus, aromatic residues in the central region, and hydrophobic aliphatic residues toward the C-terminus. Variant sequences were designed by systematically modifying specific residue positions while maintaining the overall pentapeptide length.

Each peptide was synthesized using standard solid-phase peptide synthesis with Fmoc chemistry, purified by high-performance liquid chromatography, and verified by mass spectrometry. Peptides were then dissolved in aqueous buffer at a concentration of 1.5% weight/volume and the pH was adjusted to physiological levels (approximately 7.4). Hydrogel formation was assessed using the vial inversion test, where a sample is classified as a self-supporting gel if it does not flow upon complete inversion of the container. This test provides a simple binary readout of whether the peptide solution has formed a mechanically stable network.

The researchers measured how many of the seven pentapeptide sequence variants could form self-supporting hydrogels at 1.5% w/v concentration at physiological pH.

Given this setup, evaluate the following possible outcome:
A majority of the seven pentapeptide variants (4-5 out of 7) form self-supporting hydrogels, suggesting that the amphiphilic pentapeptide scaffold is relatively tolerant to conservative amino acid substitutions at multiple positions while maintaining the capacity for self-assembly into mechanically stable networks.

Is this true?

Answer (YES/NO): NO